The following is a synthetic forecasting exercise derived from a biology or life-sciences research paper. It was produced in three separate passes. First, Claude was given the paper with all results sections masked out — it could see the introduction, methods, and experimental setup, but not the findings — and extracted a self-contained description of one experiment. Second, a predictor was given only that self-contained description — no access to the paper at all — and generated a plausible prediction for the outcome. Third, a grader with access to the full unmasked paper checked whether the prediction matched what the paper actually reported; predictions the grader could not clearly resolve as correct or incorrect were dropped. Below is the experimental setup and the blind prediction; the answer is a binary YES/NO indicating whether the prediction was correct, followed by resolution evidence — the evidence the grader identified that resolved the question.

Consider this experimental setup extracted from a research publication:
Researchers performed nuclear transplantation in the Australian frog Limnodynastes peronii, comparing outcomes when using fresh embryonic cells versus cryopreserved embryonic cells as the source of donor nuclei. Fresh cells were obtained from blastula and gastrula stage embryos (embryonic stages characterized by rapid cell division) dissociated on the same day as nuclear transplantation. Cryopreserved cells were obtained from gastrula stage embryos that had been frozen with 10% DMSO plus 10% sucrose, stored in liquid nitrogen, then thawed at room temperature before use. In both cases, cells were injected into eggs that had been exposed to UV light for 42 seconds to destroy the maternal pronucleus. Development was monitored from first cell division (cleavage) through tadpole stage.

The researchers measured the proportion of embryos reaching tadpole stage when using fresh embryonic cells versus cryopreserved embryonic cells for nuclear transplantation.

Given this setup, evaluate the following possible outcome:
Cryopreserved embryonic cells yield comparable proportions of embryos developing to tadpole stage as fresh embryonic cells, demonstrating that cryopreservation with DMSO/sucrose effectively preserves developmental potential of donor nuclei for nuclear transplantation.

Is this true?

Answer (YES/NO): NO